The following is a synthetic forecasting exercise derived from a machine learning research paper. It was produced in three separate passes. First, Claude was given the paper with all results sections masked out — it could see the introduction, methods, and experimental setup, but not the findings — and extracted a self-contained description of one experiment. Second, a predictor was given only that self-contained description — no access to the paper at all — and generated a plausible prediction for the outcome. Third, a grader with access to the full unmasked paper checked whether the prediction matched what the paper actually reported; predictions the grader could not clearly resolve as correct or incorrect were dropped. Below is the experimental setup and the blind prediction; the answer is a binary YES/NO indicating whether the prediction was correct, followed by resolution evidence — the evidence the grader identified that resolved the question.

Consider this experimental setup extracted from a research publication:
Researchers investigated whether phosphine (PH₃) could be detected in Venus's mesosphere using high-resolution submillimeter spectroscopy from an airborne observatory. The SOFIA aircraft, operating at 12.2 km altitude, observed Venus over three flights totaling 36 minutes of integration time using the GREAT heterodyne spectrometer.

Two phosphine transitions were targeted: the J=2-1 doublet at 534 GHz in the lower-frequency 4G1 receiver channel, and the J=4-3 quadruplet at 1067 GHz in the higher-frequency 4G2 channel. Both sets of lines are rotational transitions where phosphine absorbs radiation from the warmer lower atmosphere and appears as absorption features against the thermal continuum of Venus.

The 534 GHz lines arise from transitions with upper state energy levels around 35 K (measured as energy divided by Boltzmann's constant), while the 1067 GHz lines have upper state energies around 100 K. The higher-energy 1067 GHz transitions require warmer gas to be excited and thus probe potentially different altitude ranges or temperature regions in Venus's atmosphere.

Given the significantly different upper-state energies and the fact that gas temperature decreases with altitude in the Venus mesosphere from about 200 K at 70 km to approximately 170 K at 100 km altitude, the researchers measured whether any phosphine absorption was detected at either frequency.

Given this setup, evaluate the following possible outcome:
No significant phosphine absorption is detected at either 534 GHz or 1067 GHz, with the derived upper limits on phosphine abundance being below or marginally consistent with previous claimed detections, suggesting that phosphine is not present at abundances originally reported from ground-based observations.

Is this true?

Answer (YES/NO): YES